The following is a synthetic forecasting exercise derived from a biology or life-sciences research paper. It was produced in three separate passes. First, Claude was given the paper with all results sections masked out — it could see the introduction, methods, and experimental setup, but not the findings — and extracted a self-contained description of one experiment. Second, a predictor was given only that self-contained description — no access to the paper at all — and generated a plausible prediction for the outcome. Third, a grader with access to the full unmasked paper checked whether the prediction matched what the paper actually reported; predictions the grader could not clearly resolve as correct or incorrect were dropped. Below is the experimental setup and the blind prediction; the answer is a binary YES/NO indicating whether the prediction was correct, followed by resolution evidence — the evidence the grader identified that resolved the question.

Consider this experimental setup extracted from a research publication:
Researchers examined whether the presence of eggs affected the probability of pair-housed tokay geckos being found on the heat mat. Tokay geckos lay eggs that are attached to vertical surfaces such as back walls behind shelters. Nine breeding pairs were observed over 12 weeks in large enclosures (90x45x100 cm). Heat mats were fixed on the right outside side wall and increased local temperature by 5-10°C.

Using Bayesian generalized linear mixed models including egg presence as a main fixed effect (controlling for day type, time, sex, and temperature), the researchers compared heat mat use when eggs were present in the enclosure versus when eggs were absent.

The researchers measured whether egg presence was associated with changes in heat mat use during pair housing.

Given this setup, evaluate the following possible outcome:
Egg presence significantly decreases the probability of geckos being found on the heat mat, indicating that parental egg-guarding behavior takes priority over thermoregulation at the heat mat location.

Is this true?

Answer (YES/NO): NO